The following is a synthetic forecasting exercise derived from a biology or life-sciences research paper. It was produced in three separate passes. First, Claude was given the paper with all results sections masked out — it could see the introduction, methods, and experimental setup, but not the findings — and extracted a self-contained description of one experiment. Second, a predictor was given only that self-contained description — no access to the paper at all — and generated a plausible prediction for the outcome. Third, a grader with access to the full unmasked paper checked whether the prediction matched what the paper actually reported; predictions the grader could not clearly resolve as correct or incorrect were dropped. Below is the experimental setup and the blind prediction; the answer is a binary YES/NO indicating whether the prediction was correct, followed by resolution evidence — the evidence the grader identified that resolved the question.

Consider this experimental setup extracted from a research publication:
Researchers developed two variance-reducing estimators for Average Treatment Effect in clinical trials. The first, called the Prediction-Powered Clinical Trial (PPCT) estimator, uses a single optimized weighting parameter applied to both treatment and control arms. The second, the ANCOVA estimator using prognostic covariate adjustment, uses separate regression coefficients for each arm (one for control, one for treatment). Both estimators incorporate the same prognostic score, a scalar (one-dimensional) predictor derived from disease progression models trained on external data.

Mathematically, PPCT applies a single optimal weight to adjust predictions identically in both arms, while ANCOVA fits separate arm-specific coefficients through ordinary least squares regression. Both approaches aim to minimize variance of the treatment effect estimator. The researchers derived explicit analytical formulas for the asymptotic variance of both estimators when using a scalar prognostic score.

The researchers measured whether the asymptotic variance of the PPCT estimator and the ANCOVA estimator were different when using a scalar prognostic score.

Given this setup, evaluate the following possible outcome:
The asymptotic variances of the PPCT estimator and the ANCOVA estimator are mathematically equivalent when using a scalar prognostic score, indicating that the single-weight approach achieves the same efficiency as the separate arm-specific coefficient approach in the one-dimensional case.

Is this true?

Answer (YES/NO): YES